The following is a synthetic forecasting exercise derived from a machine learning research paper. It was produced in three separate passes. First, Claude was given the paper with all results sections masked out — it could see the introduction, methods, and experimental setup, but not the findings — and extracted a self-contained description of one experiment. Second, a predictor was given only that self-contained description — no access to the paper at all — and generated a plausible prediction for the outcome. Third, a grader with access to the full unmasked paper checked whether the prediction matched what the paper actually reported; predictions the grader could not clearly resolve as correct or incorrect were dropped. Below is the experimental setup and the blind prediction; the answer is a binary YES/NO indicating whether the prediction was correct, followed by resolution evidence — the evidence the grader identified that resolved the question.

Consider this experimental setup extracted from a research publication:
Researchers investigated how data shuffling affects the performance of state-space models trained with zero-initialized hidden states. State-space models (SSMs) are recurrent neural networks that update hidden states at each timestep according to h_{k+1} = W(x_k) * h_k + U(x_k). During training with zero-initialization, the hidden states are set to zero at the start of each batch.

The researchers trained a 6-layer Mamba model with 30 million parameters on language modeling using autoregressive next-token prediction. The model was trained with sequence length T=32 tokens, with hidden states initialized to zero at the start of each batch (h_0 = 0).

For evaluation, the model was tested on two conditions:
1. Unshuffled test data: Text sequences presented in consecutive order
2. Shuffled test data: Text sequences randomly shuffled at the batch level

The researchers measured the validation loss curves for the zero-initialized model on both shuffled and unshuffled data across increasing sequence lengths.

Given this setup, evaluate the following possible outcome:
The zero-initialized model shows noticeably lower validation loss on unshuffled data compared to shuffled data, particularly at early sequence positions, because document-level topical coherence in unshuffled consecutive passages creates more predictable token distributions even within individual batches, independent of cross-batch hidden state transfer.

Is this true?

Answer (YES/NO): NO